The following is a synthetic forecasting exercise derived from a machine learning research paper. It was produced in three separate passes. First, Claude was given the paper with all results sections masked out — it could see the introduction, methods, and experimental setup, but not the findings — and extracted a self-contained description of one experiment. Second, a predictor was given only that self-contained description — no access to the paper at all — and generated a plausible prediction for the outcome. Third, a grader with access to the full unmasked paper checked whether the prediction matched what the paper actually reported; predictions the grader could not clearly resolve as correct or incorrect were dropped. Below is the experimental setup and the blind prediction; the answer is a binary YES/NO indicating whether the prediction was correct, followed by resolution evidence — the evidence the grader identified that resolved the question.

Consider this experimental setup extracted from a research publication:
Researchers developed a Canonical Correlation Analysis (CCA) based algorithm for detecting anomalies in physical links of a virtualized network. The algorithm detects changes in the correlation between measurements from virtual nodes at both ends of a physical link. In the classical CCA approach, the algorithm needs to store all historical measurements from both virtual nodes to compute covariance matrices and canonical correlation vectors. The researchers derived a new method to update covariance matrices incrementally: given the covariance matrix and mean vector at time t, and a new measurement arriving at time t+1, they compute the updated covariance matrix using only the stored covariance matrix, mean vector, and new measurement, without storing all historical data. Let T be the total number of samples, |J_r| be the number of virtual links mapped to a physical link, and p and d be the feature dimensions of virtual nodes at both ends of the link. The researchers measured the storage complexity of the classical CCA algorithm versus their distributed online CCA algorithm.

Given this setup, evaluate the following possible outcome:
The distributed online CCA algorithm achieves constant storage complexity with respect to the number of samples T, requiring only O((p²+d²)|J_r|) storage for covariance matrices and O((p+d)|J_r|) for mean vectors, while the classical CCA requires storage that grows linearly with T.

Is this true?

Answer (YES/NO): NO